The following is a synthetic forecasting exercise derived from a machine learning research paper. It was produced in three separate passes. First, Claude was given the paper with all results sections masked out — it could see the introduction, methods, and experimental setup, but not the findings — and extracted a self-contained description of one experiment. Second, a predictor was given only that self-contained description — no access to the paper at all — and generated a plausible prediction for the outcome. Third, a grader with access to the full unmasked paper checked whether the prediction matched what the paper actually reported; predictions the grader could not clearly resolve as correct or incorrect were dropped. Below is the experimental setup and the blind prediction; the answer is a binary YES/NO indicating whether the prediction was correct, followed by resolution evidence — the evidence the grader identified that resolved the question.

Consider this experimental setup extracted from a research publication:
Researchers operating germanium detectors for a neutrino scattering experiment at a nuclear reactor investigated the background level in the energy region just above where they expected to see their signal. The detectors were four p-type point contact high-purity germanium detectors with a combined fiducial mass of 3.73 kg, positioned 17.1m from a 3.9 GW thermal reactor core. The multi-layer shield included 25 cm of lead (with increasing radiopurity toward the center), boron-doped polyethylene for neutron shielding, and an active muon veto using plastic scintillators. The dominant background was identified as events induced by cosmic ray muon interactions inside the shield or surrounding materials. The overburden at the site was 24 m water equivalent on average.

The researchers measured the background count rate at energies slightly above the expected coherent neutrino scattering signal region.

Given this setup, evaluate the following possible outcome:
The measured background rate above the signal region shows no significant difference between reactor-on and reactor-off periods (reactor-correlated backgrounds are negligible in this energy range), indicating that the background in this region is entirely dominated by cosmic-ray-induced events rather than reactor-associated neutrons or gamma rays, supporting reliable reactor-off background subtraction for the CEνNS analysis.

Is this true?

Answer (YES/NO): YES